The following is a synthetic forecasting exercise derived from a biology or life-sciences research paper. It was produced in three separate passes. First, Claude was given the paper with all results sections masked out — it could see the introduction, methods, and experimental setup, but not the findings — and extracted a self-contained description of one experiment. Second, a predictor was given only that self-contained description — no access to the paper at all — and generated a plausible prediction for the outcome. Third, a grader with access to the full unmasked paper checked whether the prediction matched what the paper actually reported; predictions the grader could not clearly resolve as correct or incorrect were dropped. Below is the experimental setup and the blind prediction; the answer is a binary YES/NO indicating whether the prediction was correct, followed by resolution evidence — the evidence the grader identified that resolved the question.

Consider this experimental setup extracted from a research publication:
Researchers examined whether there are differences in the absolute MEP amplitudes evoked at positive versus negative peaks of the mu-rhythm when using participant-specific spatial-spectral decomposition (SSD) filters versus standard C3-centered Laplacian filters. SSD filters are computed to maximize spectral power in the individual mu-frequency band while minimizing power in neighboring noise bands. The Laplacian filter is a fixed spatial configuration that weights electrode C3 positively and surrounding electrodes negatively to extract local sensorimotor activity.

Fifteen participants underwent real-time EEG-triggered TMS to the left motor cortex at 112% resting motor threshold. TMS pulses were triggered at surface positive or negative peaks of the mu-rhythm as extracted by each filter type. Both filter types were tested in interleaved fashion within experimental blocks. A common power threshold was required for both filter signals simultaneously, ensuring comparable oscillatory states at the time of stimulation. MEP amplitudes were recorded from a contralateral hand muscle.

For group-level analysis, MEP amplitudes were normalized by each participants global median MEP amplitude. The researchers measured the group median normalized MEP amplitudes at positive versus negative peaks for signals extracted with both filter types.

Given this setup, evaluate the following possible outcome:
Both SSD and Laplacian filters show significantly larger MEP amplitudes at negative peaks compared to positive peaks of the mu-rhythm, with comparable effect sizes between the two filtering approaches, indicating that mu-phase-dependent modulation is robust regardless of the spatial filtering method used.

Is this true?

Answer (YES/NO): YES